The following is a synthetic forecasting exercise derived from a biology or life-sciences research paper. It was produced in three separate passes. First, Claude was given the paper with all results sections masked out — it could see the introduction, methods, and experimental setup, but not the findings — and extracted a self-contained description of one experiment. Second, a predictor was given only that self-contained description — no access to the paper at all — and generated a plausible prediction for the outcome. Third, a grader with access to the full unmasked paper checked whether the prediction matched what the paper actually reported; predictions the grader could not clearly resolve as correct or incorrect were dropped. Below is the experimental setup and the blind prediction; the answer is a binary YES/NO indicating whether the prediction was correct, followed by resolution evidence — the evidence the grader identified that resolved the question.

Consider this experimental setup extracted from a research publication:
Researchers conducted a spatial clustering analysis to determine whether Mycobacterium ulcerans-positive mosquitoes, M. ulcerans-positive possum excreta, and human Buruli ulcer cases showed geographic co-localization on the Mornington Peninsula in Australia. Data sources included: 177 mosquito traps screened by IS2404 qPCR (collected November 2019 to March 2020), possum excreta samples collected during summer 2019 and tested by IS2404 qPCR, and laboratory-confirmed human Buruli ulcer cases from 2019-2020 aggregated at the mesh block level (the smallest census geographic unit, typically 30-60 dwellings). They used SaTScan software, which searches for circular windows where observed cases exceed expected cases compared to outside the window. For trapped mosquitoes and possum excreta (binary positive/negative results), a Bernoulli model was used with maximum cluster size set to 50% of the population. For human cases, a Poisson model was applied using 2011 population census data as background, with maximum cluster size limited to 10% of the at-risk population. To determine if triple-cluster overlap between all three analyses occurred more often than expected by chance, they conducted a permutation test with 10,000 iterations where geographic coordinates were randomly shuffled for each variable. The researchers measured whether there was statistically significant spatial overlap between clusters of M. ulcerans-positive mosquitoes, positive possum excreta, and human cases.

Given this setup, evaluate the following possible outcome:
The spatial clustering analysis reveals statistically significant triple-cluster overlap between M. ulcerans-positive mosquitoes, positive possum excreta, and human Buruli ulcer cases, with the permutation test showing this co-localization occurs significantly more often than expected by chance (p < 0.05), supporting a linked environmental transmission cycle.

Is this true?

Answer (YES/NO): NO